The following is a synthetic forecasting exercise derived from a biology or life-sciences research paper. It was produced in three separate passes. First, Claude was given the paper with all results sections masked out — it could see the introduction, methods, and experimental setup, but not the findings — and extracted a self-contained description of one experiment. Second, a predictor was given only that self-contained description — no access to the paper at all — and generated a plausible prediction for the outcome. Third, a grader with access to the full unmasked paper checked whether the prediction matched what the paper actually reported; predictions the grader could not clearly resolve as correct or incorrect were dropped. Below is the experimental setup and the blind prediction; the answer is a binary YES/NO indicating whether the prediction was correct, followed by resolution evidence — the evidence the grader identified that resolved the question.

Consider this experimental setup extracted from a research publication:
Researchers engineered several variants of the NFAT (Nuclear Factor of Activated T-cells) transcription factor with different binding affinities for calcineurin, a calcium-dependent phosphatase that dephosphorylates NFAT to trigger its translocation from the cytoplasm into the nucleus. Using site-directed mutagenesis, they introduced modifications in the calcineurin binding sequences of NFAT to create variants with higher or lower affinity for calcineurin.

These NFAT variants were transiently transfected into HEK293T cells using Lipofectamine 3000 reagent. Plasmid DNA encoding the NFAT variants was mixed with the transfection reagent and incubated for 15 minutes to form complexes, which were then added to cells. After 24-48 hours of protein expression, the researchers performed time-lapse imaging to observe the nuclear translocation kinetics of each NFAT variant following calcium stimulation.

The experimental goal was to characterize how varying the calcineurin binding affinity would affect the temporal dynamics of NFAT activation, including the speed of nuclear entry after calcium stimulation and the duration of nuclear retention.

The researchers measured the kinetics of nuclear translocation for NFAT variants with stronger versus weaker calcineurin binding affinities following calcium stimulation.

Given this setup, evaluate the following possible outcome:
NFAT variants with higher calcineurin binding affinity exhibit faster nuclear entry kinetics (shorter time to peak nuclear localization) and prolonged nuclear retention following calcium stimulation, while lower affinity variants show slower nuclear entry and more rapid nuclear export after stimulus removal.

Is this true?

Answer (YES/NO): NO